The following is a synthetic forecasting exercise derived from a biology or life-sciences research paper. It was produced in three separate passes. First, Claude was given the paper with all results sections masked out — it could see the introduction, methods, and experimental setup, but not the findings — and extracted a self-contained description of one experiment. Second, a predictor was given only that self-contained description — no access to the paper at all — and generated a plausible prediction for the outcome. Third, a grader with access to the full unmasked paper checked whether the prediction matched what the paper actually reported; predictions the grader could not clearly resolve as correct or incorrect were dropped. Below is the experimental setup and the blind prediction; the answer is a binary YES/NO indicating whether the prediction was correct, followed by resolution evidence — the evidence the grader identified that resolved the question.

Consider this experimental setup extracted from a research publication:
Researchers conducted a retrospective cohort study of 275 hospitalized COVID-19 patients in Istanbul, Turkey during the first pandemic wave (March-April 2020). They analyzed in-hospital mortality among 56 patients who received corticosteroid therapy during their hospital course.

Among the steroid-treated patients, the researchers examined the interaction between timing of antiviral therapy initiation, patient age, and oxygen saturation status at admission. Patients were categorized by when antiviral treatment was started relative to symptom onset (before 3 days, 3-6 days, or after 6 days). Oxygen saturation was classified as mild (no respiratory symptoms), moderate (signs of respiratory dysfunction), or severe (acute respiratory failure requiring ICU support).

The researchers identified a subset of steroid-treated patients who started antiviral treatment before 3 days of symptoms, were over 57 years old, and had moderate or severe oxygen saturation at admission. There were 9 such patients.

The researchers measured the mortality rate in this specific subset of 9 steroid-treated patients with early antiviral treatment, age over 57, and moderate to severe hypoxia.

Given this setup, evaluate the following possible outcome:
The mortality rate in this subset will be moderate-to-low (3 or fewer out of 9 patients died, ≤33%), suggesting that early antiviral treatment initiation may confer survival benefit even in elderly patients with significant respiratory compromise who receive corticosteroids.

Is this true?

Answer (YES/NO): NO